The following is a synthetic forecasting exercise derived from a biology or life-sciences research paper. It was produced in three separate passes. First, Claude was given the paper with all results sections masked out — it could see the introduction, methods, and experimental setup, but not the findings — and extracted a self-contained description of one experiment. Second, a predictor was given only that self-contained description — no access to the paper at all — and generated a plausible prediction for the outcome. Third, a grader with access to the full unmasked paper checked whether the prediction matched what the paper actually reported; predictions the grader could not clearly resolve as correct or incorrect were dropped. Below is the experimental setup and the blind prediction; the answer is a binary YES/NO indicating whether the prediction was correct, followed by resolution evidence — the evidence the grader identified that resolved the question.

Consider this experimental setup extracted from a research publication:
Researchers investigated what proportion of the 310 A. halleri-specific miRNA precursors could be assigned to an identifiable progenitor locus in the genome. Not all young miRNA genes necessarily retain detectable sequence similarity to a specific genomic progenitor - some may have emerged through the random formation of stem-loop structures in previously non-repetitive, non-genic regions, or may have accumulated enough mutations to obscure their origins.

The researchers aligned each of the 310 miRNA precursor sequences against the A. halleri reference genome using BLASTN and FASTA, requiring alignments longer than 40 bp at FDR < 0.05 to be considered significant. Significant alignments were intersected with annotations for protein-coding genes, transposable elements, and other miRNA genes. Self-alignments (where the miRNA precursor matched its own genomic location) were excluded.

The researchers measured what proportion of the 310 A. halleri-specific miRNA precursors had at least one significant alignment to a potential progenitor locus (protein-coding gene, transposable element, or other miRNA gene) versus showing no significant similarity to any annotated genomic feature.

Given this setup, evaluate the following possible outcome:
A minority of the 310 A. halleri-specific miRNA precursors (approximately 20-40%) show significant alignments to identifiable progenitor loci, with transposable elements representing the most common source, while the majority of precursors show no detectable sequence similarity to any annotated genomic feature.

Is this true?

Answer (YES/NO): NO